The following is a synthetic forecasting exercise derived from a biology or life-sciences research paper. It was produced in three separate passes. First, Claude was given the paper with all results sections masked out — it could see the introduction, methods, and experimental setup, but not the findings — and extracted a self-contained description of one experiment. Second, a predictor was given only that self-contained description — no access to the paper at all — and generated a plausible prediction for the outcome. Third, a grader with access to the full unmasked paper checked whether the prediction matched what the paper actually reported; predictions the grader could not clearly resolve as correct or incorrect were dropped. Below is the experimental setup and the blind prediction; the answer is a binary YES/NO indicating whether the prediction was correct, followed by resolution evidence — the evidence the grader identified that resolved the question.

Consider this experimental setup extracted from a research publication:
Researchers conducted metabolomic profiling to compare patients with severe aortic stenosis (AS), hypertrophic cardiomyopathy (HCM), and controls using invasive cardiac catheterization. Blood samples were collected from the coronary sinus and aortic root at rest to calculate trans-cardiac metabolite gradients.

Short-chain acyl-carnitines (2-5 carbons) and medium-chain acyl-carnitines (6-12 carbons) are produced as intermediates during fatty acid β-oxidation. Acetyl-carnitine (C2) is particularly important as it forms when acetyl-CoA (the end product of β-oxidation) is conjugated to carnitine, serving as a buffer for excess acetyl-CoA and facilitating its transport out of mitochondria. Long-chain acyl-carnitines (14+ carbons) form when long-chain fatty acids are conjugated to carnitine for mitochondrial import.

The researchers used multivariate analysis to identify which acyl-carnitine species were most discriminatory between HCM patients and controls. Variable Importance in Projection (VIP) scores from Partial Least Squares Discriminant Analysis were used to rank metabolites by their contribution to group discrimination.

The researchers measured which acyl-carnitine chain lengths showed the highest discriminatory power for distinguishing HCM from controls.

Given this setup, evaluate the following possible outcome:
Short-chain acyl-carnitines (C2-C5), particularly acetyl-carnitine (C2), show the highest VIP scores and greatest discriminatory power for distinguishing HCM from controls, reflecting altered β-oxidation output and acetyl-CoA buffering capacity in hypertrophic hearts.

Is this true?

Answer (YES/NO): NO